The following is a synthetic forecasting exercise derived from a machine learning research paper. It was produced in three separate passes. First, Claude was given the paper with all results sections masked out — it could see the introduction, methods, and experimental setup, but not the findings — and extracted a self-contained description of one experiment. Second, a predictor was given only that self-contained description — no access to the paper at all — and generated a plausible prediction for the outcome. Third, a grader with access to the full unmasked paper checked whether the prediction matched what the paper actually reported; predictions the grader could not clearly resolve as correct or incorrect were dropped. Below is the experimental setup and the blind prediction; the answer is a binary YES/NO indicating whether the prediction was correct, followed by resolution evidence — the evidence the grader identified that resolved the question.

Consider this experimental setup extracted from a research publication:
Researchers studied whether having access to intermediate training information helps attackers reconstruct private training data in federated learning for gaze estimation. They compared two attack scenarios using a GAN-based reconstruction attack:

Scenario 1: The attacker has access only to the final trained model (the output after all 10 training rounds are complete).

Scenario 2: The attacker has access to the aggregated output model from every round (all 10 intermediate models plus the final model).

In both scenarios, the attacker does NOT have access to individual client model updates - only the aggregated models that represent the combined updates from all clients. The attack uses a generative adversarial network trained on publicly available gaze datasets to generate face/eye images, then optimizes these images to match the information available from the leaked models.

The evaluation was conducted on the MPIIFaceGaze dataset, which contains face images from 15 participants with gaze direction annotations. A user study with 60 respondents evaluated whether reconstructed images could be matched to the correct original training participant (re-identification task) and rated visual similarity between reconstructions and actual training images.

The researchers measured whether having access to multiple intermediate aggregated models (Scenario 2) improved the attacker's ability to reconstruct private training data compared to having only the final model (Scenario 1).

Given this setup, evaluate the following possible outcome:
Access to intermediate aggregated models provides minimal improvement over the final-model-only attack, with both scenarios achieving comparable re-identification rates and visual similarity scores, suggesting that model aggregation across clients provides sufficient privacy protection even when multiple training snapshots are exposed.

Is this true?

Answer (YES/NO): YES